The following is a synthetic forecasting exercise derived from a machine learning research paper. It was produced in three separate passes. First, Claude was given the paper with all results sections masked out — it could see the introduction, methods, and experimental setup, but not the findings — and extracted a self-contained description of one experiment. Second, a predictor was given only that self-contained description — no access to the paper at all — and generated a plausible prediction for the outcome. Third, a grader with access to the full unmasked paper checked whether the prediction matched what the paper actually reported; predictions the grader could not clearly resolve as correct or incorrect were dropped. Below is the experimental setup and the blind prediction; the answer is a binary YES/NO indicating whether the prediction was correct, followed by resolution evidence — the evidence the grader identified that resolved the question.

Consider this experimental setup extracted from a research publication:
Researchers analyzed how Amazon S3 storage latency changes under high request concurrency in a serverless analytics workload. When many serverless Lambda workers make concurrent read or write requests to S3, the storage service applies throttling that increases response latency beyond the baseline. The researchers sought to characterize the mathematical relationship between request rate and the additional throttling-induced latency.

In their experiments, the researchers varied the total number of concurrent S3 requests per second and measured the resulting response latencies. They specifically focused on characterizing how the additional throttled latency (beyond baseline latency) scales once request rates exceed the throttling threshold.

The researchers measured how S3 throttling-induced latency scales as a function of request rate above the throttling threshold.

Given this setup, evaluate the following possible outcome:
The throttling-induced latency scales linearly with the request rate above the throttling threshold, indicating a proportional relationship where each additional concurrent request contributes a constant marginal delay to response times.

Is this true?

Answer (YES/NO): NO